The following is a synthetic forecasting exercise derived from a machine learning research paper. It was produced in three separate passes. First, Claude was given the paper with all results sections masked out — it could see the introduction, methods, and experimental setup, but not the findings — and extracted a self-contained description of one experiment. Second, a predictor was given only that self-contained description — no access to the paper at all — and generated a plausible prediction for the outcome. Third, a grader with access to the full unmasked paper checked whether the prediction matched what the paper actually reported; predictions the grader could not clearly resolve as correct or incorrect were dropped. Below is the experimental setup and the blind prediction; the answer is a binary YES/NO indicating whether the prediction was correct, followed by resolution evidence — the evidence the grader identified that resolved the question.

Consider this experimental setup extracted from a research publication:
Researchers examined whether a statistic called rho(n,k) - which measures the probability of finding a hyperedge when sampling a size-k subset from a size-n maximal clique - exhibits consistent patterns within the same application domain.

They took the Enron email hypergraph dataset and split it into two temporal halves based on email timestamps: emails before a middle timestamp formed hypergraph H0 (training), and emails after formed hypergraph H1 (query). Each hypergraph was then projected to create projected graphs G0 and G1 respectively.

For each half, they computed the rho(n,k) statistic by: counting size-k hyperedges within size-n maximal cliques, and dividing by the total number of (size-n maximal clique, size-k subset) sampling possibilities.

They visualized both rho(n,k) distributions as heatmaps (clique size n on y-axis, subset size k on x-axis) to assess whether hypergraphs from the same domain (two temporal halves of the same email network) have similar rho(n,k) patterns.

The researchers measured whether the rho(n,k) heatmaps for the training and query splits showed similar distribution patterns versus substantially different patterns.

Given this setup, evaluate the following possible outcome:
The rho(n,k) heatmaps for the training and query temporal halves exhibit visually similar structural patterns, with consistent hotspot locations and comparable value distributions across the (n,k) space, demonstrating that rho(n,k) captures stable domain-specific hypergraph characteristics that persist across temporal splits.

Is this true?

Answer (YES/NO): YES